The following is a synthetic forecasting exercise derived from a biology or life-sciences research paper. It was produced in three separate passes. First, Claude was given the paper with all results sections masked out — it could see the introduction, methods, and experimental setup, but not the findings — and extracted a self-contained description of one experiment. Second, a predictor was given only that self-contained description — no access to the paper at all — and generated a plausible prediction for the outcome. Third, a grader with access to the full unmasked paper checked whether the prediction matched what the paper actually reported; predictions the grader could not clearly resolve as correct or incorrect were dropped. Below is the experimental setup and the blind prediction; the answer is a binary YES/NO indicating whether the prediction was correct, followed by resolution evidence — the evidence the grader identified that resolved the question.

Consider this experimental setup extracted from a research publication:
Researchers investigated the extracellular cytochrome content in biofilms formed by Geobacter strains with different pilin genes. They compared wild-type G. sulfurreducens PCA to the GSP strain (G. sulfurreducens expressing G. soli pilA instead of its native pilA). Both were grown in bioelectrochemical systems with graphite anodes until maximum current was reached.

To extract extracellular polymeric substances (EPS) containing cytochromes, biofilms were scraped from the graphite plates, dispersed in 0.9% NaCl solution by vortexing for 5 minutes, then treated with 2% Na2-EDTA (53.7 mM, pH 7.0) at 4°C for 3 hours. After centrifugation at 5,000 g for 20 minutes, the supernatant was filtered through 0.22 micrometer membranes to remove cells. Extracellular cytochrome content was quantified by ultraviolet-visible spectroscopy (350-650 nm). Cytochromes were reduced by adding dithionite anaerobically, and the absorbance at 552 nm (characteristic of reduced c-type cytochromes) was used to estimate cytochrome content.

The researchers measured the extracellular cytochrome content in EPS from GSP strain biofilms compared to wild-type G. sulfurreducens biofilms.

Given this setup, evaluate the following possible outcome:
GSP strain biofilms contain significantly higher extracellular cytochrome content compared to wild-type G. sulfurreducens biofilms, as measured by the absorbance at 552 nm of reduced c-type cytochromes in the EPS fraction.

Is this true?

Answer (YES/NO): NO